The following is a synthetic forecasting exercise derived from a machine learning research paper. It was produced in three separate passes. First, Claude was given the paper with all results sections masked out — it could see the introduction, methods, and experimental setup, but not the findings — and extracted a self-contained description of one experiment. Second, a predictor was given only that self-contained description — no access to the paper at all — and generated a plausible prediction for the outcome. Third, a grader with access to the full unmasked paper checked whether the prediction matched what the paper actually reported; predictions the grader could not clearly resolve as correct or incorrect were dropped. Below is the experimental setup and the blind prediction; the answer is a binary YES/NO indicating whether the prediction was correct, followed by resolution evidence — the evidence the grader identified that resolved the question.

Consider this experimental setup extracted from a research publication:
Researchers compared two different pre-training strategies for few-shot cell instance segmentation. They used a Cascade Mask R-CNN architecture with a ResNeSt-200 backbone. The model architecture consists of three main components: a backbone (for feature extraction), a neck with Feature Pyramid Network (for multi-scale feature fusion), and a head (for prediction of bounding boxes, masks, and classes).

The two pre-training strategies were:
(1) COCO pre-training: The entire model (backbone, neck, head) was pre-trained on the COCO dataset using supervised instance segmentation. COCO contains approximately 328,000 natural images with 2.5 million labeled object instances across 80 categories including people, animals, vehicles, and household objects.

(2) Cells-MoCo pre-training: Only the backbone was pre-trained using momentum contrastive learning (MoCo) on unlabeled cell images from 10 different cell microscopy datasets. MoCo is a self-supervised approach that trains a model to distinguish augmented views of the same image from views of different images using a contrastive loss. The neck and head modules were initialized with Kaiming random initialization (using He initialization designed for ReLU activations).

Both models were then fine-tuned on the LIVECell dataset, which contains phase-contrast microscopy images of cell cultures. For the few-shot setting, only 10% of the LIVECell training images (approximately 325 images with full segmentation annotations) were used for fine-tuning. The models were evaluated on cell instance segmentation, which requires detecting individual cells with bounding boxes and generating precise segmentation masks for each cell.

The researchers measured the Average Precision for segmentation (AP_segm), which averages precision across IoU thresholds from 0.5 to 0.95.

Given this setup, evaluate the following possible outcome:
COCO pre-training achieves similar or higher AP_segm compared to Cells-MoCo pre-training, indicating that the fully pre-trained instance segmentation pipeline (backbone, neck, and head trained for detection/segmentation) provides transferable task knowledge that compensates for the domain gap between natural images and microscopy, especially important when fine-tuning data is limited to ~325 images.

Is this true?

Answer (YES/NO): YES